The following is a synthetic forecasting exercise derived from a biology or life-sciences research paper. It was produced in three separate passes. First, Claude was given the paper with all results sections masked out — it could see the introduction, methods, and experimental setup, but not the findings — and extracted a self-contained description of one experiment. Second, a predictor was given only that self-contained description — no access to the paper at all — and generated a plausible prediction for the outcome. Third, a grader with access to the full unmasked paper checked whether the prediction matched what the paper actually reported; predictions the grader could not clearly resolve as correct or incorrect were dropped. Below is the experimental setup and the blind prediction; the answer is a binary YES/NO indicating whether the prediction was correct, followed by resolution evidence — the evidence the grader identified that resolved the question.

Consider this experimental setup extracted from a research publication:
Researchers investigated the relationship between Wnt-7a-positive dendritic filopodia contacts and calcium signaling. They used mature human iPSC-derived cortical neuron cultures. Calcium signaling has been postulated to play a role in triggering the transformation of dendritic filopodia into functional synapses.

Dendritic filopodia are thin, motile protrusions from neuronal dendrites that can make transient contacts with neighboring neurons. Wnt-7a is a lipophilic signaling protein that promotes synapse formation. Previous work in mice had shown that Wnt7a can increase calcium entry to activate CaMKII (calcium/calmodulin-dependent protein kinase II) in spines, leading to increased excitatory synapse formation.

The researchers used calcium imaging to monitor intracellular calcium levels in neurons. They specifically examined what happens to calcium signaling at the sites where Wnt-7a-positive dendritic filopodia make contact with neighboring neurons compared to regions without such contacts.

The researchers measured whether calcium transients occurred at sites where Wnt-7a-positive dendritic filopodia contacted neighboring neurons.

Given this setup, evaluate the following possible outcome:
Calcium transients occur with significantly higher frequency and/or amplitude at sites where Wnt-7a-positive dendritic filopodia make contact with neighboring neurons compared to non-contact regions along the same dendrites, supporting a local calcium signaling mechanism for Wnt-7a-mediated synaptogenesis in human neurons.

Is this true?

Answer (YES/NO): NO